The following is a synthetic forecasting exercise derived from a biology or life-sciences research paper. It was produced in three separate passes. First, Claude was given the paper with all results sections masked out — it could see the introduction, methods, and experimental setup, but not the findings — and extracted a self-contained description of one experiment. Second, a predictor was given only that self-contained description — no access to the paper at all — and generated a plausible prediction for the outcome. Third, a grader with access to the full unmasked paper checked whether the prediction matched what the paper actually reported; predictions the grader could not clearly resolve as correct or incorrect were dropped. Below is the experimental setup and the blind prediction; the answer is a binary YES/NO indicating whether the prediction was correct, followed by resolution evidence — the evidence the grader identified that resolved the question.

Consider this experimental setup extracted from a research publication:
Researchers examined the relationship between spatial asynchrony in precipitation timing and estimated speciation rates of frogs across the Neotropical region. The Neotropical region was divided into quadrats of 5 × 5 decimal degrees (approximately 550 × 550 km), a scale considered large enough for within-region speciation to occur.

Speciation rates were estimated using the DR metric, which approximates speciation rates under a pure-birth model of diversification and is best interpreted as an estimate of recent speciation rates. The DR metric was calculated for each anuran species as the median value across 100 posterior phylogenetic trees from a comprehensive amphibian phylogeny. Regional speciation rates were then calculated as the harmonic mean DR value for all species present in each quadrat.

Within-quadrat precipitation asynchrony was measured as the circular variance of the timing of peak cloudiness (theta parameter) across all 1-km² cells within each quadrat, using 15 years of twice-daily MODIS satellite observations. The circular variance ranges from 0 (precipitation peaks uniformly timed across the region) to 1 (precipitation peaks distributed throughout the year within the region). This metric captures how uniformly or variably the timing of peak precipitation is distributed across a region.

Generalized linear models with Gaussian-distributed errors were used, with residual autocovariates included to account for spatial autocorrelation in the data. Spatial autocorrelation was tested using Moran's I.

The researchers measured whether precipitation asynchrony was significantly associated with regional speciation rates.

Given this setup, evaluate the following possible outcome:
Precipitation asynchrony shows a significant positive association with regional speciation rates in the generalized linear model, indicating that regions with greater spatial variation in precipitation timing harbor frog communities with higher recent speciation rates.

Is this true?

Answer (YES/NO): NO